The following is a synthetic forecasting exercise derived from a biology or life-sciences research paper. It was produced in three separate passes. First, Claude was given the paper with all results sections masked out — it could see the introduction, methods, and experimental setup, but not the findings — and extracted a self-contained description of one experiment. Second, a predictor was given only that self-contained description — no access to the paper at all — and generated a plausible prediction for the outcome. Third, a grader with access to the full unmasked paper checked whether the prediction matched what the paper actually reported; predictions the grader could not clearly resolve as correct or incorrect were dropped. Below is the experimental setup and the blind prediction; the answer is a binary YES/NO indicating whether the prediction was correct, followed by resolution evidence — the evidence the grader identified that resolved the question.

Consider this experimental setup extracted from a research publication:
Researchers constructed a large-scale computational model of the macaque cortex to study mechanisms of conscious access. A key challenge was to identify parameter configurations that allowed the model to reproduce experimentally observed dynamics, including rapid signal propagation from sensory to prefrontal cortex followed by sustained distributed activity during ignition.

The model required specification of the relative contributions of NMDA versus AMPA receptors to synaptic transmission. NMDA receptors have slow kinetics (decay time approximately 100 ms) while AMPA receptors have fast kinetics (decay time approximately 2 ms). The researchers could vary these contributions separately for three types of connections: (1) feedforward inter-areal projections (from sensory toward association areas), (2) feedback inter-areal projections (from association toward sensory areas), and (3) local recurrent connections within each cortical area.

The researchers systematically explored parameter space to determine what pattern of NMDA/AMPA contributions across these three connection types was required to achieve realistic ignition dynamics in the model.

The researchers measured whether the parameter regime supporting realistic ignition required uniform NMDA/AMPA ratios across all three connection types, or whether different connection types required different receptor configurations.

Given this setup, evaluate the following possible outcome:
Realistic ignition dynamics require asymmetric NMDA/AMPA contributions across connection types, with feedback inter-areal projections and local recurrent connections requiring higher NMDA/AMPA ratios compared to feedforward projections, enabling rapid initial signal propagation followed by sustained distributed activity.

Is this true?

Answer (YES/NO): YES